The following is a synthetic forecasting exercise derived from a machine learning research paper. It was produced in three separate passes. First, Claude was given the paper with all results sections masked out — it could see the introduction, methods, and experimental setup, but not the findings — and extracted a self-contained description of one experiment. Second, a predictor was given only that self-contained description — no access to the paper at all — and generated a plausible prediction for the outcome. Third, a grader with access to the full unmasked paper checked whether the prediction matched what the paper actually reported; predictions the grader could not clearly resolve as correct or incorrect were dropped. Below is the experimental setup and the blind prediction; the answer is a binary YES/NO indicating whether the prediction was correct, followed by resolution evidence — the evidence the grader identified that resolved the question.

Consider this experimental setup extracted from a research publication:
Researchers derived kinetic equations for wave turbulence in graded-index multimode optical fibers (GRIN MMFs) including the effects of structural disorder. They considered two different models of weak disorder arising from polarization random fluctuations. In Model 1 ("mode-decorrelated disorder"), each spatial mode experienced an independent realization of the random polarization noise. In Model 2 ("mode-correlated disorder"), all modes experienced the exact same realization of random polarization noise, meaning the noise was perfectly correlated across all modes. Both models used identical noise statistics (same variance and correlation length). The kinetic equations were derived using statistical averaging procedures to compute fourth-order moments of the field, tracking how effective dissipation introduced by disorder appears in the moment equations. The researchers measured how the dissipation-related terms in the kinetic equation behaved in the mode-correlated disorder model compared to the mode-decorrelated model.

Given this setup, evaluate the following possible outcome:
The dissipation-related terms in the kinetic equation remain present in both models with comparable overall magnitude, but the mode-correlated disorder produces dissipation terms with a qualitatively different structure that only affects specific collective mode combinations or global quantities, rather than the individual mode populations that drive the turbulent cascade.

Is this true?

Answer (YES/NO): NO